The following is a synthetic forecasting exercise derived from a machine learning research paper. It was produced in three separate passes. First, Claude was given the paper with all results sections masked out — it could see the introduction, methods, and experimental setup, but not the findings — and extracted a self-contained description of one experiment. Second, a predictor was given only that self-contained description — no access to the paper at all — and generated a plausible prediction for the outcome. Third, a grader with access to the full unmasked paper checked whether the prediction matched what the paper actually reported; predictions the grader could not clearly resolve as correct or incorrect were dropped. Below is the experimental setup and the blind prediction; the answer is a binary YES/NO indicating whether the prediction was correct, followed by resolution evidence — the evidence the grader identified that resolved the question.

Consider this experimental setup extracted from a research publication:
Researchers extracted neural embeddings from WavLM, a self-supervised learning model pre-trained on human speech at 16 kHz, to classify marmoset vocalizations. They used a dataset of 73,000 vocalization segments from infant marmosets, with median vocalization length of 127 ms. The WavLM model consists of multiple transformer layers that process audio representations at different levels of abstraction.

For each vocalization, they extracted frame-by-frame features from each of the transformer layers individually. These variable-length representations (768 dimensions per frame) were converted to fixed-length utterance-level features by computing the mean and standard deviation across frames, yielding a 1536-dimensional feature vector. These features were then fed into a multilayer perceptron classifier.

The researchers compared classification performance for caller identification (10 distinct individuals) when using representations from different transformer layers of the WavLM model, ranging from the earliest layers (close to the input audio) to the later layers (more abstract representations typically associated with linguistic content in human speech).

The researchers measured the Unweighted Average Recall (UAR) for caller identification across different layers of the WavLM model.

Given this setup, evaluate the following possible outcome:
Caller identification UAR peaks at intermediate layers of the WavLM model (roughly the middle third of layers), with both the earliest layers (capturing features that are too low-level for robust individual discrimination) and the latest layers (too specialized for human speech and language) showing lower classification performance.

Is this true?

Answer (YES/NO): NO